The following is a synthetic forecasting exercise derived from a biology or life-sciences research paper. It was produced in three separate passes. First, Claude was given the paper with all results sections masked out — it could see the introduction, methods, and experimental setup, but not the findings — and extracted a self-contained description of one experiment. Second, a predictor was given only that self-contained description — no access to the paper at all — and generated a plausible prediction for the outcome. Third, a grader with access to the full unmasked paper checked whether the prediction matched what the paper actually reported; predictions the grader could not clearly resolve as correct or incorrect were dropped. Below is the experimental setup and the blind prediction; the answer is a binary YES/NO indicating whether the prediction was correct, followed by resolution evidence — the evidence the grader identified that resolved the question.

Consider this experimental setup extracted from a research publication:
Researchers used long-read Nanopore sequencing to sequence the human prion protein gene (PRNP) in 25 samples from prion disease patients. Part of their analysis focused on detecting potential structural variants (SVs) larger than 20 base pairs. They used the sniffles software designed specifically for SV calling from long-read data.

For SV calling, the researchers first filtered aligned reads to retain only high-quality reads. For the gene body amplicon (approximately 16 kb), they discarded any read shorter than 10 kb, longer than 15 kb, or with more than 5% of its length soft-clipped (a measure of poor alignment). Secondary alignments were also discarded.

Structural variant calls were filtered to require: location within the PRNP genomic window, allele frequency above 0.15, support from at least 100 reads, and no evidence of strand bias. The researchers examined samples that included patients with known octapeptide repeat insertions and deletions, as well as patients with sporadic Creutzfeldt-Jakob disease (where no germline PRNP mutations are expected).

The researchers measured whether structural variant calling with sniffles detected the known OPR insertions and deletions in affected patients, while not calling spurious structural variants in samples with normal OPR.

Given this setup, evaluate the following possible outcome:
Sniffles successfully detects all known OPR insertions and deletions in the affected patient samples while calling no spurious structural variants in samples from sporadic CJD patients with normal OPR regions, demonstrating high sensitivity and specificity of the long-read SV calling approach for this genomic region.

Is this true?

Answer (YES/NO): YES